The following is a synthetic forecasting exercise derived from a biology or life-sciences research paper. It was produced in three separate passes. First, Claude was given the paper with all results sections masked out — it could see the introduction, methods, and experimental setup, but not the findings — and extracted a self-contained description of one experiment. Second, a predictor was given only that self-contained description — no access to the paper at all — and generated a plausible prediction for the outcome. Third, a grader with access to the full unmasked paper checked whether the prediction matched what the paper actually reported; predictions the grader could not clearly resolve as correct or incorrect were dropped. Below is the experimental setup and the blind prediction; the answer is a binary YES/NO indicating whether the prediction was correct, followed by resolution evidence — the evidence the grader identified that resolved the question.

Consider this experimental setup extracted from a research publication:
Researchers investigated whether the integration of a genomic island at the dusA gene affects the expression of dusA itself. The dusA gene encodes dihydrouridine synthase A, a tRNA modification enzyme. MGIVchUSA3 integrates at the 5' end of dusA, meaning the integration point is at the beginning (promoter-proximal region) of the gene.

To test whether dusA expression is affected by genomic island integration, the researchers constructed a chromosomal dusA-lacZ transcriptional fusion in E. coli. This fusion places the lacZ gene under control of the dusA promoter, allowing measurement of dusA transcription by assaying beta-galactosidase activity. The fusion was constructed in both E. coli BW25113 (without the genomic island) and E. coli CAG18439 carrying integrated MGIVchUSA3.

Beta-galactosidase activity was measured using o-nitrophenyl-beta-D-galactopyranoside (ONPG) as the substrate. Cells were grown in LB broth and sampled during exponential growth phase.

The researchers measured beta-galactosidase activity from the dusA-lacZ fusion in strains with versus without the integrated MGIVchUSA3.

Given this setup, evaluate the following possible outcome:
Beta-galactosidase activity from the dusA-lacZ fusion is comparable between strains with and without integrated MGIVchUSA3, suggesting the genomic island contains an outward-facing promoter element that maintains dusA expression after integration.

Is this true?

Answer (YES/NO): NO